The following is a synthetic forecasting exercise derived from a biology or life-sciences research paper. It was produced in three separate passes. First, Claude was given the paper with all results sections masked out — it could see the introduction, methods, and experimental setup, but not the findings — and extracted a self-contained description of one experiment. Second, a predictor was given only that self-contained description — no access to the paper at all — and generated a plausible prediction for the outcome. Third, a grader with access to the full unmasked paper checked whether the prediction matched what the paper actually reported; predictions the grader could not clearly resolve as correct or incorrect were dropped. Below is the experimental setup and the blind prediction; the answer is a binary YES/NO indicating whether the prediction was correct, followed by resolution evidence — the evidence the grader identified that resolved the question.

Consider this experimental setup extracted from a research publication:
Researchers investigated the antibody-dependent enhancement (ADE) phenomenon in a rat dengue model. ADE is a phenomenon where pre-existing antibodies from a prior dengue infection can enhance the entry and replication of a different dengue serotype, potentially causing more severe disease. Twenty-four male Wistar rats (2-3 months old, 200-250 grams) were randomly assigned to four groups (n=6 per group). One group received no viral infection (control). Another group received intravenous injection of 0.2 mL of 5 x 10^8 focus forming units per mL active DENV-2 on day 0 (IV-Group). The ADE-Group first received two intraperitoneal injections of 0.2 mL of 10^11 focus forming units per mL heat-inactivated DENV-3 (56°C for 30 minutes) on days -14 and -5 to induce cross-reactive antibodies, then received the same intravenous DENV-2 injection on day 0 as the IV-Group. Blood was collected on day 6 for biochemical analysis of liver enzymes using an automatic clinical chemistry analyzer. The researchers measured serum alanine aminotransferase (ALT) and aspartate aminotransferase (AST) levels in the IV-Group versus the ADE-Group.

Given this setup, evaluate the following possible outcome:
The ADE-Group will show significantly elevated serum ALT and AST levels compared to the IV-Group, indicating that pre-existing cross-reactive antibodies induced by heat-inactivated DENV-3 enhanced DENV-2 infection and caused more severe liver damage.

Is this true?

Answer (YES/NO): YES